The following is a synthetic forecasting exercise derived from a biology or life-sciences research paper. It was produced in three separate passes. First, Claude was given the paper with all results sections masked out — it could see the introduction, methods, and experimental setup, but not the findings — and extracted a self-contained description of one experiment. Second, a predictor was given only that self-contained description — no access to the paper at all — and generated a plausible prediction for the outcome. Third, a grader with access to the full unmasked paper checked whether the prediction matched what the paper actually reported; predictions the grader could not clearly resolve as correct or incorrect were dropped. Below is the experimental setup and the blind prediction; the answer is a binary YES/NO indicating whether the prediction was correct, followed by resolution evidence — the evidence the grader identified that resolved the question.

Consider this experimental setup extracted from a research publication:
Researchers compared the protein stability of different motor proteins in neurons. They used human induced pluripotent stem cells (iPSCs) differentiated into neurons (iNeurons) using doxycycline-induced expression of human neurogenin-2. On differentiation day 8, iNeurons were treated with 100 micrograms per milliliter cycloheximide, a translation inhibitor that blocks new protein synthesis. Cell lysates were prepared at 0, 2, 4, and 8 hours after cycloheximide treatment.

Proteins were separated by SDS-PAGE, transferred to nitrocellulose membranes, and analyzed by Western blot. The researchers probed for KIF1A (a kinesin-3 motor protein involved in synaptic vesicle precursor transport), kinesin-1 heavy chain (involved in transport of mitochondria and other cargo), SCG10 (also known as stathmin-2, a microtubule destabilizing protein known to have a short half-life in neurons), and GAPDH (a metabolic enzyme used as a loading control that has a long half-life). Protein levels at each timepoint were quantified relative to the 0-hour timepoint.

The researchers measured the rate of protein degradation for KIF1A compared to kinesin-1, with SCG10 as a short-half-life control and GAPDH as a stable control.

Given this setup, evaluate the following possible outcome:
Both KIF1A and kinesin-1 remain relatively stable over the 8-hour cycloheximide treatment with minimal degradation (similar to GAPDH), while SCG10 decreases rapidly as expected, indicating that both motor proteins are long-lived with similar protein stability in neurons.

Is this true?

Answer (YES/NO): NO